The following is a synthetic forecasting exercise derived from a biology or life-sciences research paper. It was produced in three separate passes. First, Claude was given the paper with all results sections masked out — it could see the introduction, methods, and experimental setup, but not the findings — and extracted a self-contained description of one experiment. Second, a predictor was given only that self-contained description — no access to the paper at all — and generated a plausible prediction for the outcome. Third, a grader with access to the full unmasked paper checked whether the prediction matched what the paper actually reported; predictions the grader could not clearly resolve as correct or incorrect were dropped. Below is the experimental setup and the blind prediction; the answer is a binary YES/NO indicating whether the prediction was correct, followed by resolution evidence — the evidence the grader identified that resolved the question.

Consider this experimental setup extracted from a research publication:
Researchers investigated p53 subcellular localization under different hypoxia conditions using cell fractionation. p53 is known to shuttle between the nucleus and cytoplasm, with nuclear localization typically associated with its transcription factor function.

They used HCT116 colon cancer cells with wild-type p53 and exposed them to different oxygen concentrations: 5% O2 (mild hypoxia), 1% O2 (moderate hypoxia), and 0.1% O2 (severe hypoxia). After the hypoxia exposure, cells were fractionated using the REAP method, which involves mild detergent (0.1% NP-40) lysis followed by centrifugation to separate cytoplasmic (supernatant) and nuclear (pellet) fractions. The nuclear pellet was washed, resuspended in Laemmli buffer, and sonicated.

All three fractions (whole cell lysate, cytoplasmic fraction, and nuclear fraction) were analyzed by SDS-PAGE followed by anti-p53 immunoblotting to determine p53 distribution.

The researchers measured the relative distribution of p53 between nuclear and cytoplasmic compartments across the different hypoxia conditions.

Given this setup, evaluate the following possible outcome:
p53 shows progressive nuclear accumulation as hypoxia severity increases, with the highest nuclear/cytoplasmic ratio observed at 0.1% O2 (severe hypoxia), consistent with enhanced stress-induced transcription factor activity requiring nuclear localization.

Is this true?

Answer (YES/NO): NO